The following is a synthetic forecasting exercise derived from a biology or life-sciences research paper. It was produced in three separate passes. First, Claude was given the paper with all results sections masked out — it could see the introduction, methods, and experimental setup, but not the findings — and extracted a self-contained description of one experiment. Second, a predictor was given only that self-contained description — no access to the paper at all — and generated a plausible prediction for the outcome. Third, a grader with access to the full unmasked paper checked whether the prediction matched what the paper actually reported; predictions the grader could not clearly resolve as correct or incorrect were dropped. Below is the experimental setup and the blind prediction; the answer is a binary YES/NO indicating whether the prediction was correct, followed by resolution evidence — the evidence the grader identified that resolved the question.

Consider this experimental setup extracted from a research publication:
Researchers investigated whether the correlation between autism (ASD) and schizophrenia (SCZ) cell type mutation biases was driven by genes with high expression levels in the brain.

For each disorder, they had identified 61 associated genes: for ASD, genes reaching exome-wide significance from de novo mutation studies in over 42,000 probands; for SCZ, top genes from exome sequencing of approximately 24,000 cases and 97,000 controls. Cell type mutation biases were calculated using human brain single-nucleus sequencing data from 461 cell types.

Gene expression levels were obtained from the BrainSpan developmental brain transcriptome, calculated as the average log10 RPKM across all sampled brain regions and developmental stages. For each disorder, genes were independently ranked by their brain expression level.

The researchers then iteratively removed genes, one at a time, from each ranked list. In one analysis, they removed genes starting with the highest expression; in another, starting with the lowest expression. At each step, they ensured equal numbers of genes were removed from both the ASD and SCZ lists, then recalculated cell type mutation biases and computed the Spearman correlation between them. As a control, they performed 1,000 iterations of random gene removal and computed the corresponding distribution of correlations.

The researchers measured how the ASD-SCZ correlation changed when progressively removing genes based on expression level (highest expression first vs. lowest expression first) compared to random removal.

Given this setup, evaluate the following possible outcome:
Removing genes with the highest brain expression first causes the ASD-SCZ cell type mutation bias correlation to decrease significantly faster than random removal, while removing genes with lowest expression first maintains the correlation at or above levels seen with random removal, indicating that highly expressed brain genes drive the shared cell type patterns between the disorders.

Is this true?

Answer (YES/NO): NO